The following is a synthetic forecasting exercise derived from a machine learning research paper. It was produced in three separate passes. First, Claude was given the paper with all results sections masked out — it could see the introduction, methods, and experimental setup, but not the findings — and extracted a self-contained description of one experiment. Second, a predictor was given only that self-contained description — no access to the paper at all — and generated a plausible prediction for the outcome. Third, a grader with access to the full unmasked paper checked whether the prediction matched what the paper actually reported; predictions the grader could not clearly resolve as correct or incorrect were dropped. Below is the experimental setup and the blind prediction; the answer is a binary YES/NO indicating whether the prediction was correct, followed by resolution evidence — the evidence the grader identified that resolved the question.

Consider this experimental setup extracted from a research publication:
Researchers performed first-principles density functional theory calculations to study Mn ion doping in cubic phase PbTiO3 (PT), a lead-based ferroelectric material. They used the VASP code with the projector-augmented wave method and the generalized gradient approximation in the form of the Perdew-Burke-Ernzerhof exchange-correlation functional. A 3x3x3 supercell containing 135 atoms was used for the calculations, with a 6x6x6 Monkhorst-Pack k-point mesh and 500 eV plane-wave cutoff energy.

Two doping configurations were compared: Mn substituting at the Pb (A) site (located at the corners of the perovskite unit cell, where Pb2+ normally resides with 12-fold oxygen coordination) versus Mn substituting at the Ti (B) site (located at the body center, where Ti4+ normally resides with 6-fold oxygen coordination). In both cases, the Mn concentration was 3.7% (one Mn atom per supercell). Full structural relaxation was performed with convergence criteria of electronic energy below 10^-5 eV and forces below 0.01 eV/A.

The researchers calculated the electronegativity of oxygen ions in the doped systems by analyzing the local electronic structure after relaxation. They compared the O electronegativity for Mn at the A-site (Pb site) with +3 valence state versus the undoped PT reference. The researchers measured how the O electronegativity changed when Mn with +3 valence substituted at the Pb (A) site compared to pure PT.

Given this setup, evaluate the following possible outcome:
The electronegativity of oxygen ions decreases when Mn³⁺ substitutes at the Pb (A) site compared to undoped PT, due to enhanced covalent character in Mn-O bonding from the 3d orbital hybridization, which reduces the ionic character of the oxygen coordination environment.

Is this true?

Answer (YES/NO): YES